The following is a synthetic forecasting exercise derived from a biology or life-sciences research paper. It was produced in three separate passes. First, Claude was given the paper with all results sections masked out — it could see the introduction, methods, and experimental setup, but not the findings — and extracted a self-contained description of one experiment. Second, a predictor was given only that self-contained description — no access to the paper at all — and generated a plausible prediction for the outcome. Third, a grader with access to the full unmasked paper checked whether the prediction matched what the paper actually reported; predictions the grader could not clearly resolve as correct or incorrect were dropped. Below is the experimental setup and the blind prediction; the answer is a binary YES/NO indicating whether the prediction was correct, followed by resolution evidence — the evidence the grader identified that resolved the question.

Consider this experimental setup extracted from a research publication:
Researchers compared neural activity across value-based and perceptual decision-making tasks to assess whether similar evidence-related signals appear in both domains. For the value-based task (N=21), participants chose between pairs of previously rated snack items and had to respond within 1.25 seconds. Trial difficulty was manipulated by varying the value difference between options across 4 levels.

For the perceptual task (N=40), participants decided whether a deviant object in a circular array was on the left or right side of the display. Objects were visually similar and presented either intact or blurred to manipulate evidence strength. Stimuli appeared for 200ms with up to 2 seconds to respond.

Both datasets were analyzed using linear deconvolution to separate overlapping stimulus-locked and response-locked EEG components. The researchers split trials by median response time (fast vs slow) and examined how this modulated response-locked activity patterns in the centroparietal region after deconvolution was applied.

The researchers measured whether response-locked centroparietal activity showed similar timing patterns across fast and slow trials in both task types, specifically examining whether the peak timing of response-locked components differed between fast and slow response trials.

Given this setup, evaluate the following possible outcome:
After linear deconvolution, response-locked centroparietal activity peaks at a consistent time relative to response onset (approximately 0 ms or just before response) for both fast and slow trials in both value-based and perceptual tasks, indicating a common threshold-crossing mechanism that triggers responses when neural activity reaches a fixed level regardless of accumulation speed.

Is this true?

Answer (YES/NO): NO